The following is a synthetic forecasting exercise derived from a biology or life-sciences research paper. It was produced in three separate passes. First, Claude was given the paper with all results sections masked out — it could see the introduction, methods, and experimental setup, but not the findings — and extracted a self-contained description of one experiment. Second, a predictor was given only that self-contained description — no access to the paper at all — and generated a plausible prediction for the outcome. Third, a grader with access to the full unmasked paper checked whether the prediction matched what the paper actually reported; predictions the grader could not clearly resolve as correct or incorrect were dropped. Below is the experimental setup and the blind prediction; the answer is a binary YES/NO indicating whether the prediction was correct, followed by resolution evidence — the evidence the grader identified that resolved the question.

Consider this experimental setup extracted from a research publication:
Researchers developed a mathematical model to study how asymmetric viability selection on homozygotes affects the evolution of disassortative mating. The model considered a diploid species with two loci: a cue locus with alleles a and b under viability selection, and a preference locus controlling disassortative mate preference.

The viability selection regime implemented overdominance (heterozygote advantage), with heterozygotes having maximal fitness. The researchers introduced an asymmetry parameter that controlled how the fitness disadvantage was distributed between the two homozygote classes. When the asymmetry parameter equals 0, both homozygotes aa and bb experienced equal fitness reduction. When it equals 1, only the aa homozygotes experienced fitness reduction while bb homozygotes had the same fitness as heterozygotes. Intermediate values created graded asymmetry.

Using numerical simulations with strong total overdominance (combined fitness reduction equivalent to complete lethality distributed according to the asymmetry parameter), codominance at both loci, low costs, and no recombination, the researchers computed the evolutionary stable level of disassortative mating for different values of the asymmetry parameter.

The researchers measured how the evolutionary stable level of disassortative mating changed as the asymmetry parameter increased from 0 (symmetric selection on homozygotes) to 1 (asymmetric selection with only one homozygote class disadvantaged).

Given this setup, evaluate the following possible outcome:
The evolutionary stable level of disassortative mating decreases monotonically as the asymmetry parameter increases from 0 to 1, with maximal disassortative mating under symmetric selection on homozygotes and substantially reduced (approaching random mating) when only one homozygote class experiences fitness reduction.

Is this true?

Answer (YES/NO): NO